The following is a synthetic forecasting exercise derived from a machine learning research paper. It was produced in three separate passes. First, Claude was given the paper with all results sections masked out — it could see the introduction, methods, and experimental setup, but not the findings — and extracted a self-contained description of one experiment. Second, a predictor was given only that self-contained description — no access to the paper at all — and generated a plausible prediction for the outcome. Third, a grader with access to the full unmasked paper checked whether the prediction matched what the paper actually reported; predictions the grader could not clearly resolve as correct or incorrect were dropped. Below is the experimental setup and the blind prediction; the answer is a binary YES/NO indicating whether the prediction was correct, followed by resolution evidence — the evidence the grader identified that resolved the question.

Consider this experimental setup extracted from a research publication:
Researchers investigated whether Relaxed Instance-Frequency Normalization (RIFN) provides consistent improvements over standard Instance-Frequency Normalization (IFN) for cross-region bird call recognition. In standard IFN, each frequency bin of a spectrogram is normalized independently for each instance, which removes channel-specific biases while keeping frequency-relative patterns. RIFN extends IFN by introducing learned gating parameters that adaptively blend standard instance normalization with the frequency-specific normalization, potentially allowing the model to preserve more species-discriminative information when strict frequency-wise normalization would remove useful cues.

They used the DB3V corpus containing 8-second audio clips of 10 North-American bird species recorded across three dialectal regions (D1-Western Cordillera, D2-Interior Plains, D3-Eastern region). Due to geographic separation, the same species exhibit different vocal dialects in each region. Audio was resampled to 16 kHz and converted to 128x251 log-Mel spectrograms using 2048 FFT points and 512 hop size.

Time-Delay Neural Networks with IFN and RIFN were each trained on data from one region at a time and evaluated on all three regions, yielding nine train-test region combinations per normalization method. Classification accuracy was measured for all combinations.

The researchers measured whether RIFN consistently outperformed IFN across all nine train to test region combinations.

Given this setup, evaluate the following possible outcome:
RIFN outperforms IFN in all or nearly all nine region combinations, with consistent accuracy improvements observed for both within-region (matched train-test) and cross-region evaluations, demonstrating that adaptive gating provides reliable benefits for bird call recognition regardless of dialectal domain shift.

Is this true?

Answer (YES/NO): NO